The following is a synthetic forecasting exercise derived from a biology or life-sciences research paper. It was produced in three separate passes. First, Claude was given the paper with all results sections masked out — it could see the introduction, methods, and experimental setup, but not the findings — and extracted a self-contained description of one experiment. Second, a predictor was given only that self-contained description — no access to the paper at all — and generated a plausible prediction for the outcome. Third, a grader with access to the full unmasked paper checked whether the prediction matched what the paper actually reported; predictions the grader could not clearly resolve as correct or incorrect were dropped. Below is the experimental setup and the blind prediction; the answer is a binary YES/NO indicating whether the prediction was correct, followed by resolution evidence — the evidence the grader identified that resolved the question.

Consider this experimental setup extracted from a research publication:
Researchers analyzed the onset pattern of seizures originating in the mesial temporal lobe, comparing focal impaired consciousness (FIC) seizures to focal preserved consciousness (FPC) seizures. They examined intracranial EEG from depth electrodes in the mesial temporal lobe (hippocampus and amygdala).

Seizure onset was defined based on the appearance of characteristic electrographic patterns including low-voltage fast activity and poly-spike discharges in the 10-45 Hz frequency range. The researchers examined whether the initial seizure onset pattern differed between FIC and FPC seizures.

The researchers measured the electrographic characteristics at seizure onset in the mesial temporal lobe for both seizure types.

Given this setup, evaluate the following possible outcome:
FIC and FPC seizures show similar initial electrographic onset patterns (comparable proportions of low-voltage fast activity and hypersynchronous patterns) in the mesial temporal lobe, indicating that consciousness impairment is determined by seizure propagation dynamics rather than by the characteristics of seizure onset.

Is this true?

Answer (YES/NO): YES